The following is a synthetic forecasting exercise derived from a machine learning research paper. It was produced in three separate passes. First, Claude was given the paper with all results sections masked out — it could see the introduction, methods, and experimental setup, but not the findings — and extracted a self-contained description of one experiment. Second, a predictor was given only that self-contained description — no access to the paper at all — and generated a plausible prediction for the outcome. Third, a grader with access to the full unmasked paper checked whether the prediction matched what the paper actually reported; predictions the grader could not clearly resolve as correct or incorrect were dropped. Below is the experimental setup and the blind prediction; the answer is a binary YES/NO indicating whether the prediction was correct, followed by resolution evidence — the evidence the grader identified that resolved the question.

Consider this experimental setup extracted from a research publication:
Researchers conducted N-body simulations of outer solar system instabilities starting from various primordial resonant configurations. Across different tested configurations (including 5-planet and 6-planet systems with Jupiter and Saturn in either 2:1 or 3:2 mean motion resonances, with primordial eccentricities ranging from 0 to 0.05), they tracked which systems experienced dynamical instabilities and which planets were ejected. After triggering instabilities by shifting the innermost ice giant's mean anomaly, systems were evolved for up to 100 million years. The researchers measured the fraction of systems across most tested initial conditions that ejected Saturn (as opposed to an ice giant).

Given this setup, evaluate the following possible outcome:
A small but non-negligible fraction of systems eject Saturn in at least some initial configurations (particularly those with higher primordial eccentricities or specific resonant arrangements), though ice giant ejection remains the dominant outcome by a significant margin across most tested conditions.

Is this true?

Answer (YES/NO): NO